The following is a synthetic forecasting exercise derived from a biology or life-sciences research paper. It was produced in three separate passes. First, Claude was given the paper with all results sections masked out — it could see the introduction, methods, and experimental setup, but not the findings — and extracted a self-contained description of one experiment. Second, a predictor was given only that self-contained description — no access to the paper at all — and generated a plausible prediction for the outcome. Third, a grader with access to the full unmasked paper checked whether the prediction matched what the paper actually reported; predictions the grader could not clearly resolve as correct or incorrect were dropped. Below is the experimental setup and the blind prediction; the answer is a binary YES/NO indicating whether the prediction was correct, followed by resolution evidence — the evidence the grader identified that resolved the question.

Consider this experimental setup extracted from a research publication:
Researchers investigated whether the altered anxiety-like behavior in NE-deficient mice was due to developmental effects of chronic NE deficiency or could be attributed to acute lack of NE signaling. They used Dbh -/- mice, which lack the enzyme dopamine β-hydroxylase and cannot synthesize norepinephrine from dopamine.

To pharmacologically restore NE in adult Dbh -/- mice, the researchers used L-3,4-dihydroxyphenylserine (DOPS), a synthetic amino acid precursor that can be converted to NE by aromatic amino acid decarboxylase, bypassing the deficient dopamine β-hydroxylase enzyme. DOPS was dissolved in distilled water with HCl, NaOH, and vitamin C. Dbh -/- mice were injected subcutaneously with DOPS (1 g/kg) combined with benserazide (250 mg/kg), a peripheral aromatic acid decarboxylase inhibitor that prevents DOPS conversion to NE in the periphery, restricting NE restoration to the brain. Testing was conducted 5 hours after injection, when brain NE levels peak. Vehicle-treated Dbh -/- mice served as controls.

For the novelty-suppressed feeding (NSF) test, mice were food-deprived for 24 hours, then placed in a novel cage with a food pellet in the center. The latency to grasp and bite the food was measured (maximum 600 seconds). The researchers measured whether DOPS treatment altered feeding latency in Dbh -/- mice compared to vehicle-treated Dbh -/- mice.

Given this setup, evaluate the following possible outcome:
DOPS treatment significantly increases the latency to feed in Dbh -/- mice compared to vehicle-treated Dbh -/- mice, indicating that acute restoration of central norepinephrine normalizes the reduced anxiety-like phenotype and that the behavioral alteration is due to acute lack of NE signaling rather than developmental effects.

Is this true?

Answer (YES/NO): YES